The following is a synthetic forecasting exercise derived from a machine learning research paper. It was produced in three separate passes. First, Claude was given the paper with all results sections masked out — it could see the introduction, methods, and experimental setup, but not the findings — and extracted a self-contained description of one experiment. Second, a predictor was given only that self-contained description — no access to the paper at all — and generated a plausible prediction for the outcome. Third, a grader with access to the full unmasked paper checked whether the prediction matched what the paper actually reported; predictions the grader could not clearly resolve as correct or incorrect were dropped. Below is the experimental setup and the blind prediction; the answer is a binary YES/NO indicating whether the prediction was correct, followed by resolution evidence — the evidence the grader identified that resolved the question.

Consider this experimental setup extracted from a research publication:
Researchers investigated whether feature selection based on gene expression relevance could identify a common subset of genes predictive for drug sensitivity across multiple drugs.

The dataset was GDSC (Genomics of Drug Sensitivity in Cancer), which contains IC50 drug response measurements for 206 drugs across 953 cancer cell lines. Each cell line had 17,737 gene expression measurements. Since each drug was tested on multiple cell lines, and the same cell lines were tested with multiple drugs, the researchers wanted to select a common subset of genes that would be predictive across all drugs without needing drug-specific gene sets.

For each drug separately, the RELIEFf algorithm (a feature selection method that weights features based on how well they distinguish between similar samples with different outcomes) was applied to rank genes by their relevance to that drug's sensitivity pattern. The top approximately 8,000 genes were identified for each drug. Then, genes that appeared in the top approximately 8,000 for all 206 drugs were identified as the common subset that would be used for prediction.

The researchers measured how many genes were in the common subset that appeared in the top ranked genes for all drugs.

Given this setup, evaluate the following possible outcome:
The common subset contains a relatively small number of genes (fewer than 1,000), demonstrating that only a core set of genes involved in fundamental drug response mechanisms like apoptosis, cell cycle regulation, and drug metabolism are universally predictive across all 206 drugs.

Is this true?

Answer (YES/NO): NO